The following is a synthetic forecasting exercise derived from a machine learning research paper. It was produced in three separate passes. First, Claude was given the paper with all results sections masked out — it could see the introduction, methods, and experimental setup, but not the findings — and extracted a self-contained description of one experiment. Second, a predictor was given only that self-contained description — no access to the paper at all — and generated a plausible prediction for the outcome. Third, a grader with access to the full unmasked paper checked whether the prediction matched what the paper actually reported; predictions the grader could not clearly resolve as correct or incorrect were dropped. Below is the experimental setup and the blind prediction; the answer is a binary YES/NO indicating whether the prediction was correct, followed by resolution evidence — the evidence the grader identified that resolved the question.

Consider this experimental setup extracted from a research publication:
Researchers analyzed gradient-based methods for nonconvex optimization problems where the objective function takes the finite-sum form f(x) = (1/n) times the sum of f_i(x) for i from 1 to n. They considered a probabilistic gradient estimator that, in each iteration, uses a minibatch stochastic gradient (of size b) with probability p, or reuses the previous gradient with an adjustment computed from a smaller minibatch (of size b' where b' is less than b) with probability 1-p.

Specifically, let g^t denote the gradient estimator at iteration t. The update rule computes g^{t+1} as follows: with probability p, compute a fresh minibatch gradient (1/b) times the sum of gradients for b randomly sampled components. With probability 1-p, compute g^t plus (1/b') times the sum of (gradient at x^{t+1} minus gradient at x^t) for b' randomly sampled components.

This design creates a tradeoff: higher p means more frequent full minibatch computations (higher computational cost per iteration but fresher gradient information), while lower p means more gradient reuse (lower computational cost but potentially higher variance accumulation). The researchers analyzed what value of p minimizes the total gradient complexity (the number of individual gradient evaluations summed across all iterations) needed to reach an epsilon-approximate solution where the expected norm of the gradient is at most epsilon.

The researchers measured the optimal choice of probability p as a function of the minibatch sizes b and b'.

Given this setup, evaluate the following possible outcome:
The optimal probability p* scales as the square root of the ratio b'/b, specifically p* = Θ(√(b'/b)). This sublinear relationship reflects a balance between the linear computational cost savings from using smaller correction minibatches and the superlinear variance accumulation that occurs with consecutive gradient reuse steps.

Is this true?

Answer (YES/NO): NO